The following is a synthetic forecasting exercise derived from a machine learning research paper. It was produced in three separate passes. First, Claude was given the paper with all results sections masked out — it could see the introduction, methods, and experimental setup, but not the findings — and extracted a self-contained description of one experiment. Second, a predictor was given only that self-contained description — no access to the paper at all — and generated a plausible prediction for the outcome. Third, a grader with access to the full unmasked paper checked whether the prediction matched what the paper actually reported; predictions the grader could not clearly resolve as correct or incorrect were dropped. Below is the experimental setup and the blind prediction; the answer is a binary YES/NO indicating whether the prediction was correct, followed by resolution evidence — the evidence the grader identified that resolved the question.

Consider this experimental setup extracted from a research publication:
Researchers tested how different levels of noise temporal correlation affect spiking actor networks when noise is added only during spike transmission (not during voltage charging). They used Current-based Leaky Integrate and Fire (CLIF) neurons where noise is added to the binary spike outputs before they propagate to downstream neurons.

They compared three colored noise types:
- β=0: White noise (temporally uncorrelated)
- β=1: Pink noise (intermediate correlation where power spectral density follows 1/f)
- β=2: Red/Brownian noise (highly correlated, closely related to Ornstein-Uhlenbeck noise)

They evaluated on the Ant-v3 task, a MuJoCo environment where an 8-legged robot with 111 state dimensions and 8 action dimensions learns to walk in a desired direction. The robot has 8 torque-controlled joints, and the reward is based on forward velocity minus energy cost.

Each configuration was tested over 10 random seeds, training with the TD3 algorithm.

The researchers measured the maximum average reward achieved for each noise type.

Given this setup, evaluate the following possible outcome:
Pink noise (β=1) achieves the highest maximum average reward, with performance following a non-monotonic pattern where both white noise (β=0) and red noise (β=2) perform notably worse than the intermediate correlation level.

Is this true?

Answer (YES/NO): YES